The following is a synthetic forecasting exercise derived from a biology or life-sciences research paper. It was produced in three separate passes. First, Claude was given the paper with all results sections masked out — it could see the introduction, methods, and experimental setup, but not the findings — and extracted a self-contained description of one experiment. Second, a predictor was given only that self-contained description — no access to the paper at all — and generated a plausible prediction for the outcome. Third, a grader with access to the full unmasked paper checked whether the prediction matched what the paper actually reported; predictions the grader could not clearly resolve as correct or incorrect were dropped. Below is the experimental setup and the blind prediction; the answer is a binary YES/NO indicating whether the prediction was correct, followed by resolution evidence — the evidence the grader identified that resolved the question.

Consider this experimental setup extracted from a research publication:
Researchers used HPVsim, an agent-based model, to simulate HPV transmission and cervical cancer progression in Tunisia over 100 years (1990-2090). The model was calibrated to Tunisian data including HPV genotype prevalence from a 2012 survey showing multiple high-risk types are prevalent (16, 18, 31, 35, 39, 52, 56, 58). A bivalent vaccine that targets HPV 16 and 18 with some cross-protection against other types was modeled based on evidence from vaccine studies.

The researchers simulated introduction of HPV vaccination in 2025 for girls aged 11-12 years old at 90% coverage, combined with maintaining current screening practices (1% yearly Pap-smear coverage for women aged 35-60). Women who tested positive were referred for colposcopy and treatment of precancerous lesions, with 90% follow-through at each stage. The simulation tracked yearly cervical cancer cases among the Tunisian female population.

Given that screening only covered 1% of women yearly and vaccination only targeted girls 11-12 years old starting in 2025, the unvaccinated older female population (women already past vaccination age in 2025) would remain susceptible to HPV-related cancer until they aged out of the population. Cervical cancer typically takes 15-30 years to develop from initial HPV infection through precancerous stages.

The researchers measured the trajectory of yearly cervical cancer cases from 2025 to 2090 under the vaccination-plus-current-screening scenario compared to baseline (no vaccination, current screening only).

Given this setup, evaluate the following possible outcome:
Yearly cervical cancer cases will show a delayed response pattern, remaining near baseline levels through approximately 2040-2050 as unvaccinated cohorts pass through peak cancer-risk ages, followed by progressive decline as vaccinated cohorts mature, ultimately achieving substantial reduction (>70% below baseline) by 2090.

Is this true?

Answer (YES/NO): YES